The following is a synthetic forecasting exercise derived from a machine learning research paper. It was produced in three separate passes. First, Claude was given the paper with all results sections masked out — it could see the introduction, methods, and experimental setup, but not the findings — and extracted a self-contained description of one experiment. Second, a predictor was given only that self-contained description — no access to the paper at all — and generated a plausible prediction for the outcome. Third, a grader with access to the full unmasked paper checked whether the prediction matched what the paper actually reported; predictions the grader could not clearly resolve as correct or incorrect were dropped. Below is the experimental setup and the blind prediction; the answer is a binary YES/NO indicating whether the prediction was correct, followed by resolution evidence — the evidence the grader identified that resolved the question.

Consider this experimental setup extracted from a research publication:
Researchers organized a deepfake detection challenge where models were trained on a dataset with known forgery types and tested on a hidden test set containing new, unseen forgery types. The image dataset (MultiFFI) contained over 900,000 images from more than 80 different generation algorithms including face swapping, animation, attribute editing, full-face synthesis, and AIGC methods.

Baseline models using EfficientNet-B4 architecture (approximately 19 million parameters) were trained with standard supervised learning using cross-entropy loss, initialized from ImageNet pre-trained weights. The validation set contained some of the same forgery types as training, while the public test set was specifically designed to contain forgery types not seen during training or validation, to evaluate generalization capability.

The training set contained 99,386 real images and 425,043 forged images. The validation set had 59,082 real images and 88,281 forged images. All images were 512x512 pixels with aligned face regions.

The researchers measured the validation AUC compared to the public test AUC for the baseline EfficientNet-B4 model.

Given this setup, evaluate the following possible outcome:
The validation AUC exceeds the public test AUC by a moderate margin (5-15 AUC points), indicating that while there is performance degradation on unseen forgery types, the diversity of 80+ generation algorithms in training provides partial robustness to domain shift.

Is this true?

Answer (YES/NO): YES